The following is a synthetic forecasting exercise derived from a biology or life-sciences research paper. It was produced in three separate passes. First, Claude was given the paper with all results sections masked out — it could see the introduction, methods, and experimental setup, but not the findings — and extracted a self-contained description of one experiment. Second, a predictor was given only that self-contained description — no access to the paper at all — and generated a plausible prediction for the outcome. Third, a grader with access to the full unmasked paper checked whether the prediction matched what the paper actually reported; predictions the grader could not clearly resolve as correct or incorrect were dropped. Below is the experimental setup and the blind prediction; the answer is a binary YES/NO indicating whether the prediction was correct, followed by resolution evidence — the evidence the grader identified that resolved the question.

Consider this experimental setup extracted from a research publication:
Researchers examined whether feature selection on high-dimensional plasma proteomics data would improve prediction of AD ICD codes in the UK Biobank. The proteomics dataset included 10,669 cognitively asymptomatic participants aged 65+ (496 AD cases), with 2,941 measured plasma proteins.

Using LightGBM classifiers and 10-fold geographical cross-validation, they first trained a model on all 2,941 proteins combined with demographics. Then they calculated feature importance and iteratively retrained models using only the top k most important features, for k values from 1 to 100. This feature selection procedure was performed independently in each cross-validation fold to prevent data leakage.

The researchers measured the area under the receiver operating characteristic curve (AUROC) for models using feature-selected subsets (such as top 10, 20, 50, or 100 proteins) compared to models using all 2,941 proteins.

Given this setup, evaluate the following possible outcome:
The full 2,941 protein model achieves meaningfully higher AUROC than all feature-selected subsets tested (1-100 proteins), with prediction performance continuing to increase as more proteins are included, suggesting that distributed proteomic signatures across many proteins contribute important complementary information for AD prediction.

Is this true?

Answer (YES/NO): NO